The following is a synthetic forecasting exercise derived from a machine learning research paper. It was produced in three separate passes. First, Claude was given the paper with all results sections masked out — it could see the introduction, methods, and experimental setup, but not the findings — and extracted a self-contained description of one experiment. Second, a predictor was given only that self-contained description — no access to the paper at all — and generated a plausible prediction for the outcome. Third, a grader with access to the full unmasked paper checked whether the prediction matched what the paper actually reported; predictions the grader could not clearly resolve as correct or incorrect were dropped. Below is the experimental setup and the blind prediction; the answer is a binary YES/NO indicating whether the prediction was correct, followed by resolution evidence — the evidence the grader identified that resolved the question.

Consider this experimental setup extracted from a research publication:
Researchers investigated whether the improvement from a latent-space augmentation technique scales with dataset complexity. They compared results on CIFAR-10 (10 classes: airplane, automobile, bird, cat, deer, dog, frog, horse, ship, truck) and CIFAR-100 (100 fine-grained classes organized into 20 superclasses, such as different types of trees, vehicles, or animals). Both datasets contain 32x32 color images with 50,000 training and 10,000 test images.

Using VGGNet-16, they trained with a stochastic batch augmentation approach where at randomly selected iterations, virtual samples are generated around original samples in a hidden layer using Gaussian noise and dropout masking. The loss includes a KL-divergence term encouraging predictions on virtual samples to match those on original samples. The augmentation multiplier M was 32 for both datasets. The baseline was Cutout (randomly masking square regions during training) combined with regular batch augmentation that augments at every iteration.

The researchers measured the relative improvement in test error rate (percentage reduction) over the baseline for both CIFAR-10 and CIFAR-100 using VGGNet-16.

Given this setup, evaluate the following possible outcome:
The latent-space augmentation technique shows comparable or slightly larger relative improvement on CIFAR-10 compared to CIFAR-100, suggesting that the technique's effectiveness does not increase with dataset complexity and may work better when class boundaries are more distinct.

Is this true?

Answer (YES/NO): NO